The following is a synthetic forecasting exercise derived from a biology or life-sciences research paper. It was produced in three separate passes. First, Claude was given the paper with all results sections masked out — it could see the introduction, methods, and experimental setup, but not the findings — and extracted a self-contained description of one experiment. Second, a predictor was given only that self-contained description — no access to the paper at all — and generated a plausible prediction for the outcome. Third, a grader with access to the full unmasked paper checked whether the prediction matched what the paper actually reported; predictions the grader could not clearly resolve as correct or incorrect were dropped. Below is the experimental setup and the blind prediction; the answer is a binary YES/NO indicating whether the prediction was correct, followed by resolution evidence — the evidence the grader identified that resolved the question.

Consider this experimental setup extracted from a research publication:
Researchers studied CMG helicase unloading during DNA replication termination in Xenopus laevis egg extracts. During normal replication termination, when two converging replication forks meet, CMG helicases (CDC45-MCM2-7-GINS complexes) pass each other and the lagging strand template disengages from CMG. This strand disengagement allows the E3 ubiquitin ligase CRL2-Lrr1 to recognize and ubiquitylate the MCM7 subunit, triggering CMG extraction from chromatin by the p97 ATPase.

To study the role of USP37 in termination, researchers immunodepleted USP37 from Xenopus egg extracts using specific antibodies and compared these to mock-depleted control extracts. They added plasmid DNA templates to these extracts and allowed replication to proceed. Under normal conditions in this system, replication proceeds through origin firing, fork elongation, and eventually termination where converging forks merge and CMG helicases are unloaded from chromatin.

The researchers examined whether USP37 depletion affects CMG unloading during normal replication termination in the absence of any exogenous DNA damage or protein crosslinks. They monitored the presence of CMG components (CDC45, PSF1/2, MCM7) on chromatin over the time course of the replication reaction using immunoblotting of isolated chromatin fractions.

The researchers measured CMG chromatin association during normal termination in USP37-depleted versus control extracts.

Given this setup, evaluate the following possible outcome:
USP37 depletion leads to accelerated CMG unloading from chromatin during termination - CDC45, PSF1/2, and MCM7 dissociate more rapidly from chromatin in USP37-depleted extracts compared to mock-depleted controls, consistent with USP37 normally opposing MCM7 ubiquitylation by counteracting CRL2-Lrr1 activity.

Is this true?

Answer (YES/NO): NO